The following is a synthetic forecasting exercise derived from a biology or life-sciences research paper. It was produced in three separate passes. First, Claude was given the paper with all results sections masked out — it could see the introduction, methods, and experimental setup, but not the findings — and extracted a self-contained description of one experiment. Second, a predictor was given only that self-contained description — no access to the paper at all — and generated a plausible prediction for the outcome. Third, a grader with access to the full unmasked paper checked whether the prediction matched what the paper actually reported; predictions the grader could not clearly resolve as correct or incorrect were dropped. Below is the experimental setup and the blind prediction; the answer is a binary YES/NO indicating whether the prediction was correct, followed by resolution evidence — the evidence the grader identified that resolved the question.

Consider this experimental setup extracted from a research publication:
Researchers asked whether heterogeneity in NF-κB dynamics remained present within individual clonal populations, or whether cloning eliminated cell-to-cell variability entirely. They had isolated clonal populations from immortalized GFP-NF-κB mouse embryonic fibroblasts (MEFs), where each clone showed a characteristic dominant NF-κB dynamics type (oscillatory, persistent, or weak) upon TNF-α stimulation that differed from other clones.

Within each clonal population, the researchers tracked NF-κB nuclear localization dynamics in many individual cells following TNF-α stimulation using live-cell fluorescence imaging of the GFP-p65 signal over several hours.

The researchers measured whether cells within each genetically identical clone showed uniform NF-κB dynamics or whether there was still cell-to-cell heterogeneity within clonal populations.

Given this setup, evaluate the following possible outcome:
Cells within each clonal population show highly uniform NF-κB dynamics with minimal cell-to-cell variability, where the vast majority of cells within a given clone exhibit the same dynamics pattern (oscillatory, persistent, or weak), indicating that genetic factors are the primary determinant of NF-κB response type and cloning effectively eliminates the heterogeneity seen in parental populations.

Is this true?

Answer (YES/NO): NO